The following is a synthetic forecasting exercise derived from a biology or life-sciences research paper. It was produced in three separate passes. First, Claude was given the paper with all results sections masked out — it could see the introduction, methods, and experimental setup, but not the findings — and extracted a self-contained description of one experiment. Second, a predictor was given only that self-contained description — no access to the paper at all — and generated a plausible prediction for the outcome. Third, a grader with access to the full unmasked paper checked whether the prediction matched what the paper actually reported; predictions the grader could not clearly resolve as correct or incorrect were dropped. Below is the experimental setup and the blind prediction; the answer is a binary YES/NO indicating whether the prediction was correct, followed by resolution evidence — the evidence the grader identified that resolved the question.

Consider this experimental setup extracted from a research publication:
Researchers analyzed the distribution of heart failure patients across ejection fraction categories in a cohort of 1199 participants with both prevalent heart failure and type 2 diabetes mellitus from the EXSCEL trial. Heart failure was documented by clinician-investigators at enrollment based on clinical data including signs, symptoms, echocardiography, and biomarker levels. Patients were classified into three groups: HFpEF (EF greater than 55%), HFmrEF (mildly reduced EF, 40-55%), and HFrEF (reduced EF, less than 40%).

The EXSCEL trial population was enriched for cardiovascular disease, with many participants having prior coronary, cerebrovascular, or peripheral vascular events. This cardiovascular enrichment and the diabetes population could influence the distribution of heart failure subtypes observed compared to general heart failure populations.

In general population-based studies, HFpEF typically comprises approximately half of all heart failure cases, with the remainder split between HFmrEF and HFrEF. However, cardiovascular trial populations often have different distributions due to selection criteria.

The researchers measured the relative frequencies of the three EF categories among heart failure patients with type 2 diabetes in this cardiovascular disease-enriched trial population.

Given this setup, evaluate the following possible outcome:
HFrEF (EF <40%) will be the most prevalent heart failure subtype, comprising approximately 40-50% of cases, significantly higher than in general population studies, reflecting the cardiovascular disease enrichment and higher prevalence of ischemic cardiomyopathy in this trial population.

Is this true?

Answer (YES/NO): NO